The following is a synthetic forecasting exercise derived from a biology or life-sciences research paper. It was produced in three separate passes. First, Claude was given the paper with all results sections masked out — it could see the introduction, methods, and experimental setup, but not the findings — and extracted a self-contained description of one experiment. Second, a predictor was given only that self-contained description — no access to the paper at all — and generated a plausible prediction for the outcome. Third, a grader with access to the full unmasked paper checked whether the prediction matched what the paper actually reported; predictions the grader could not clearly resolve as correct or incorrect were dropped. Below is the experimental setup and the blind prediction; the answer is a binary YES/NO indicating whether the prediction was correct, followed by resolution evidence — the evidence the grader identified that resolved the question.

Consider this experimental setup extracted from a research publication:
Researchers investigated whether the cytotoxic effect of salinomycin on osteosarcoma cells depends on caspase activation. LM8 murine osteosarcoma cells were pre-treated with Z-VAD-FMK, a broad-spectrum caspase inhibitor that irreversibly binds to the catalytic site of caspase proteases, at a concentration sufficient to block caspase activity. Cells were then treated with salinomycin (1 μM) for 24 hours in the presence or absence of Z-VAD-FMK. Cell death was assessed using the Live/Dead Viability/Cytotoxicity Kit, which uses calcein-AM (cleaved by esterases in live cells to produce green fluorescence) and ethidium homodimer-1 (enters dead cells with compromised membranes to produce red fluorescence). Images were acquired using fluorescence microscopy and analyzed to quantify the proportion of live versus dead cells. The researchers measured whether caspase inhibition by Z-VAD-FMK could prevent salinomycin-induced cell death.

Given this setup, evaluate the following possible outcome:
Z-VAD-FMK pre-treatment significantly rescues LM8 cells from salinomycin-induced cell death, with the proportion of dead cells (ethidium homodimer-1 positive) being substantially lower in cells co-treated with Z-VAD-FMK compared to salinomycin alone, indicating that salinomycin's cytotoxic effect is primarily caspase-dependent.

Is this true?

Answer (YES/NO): NO